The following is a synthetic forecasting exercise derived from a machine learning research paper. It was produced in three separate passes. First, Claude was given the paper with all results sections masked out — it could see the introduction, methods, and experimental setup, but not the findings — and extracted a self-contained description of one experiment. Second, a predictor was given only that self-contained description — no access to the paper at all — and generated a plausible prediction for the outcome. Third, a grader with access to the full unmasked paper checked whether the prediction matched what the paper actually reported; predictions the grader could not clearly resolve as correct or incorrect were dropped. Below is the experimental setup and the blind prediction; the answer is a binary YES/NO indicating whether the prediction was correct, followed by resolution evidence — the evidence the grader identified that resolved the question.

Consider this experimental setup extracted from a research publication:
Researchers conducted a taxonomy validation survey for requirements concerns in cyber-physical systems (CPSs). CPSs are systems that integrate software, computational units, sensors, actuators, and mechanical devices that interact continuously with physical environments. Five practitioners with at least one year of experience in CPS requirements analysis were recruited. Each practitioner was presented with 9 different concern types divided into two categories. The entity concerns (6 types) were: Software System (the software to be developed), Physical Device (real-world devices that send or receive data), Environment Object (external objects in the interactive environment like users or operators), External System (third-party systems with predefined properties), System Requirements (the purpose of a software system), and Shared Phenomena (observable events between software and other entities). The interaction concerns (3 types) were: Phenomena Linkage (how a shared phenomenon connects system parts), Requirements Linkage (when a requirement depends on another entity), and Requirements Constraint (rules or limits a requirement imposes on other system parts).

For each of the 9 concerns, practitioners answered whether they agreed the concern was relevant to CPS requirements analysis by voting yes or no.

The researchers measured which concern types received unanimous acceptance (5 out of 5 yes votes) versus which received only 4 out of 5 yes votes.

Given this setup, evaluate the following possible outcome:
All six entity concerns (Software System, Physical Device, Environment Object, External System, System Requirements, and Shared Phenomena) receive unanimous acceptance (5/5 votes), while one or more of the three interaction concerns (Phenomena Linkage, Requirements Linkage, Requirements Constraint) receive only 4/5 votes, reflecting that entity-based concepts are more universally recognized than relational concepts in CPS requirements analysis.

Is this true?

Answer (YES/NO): NO